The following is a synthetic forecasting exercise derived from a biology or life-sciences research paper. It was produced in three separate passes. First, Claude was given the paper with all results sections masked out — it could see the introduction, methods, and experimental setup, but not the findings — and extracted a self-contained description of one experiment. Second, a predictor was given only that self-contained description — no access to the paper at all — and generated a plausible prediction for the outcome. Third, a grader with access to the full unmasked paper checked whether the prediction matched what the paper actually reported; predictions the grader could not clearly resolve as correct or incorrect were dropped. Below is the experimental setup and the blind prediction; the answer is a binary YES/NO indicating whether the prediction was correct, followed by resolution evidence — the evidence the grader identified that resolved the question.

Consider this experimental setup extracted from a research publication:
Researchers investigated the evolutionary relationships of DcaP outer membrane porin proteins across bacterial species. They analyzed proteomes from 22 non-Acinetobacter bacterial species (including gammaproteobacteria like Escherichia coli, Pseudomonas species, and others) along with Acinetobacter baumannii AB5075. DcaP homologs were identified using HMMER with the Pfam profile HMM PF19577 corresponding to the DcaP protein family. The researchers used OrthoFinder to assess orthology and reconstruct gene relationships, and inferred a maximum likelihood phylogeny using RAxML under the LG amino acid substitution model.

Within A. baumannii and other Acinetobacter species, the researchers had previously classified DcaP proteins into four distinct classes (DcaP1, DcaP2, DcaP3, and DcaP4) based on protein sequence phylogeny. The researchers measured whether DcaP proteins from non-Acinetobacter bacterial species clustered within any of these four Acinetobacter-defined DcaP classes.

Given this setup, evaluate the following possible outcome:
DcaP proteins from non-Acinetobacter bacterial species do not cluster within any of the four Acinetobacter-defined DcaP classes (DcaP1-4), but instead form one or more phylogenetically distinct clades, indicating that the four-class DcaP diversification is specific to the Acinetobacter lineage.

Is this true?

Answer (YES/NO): YES